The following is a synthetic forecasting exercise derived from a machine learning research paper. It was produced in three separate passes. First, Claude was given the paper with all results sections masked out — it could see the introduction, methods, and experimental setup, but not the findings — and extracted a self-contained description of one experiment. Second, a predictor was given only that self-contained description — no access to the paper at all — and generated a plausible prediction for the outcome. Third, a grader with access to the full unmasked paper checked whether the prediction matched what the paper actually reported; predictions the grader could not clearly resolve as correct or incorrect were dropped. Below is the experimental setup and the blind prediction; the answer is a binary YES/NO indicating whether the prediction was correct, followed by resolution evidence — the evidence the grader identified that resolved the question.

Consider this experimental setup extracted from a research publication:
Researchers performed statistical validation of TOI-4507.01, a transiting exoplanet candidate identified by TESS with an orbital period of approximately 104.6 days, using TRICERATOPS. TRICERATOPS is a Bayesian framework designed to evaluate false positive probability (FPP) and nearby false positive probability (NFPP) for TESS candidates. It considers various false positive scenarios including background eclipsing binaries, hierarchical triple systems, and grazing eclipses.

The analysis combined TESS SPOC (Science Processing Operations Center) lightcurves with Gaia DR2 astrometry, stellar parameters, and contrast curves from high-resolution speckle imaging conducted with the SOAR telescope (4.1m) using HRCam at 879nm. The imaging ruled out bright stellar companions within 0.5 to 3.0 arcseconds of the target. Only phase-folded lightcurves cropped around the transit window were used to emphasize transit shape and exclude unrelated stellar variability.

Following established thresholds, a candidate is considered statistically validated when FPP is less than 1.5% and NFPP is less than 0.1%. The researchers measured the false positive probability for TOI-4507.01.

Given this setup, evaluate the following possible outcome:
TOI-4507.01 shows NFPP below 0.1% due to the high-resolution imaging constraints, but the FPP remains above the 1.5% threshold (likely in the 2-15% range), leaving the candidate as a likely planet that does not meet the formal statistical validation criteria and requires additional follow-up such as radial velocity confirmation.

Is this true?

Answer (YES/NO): NO